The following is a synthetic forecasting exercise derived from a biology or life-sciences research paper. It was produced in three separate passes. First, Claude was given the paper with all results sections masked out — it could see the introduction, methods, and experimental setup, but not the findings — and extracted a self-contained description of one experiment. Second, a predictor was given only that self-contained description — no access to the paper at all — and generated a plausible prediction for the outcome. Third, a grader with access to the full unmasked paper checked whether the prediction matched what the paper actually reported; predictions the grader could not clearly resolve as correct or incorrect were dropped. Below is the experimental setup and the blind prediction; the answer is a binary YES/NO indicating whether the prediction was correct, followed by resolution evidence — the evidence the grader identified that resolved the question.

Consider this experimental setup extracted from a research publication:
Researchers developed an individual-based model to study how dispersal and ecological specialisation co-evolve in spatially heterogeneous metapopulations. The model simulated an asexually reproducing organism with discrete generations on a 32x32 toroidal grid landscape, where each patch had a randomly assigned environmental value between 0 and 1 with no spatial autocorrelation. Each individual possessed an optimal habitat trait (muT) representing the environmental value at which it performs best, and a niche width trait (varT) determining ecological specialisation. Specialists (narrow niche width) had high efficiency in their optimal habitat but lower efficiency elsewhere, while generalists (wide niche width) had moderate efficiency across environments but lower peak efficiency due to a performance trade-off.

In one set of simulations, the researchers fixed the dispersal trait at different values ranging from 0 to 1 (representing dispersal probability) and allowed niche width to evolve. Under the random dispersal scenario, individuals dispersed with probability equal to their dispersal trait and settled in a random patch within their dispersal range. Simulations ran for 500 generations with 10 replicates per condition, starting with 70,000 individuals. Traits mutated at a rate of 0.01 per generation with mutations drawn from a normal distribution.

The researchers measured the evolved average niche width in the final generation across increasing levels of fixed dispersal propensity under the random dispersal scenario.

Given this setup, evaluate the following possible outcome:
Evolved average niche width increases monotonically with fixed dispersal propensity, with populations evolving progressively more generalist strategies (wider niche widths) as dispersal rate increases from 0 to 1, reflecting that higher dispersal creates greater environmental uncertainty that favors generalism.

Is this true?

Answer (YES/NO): YES